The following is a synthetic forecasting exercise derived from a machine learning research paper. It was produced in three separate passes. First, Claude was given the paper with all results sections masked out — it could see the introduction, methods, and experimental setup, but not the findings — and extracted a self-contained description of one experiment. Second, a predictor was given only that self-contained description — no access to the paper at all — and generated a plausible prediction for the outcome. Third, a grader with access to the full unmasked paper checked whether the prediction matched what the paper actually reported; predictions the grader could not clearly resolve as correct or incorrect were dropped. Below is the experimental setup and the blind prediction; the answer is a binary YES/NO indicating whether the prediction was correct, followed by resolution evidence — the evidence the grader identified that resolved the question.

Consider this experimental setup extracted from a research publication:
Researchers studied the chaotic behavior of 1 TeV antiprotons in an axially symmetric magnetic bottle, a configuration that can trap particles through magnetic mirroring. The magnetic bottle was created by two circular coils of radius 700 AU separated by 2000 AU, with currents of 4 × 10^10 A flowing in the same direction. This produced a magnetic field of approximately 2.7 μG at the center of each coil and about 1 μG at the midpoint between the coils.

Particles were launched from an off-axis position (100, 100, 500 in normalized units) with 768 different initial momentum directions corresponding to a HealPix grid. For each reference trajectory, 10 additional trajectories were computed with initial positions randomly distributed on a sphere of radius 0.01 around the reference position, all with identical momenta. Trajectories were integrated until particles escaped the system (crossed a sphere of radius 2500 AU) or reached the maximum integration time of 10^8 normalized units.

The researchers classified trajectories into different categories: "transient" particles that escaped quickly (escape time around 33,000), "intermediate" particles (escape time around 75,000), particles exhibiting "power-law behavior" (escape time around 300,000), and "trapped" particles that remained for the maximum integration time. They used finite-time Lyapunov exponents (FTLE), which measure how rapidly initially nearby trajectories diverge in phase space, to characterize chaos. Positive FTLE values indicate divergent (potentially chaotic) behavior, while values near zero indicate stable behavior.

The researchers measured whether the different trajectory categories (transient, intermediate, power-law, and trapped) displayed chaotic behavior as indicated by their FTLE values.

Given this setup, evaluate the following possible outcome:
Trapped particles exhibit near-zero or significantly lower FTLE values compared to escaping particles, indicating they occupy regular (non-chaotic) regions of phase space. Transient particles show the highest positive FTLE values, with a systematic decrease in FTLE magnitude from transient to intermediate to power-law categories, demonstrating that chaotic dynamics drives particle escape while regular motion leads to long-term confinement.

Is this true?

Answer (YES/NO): NO